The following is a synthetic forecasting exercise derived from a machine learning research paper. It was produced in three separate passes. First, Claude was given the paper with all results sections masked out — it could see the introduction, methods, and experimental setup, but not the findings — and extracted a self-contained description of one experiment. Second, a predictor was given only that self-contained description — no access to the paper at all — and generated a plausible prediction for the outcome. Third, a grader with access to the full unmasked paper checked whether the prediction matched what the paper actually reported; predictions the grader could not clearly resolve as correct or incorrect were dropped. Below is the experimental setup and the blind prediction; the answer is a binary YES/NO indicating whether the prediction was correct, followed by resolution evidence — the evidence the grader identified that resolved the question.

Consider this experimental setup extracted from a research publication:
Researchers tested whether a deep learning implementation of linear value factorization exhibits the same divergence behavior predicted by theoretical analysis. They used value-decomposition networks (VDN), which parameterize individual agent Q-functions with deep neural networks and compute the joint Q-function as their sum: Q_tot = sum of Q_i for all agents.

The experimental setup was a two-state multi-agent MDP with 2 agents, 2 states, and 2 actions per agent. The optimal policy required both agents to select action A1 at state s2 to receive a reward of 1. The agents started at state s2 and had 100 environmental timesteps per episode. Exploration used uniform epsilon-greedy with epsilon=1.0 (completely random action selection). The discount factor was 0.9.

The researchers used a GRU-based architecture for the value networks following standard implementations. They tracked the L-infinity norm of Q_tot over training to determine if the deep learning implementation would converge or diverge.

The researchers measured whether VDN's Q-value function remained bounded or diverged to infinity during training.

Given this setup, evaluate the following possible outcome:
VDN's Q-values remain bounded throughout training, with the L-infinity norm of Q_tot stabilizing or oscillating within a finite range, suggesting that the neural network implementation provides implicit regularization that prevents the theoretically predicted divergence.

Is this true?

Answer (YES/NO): NO